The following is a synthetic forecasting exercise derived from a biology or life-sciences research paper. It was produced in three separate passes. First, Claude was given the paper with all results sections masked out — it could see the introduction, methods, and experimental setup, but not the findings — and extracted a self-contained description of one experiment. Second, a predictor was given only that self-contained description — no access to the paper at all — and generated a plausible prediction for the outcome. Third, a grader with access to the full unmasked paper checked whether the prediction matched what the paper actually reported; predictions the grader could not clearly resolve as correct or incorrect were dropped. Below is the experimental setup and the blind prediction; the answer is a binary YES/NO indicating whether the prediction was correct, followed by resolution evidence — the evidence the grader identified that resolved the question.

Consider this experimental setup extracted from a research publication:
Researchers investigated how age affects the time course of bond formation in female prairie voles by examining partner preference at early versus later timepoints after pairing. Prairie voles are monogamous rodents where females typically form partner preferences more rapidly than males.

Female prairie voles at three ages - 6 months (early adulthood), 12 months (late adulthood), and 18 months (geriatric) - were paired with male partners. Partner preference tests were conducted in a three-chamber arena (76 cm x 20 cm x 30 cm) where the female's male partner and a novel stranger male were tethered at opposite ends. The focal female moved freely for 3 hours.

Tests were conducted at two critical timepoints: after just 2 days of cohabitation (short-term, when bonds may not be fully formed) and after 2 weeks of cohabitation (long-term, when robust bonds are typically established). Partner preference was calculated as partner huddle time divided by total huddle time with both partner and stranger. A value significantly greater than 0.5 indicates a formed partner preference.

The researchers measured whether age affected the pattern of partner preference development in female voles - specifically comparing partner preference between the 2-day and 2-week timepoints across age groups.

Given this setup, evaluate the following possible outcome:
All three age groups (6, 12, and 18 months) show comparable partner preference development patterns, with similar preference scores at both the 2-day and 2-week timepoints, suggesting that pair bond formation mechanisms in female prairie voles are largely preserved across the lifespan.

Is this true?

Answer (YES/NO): NO